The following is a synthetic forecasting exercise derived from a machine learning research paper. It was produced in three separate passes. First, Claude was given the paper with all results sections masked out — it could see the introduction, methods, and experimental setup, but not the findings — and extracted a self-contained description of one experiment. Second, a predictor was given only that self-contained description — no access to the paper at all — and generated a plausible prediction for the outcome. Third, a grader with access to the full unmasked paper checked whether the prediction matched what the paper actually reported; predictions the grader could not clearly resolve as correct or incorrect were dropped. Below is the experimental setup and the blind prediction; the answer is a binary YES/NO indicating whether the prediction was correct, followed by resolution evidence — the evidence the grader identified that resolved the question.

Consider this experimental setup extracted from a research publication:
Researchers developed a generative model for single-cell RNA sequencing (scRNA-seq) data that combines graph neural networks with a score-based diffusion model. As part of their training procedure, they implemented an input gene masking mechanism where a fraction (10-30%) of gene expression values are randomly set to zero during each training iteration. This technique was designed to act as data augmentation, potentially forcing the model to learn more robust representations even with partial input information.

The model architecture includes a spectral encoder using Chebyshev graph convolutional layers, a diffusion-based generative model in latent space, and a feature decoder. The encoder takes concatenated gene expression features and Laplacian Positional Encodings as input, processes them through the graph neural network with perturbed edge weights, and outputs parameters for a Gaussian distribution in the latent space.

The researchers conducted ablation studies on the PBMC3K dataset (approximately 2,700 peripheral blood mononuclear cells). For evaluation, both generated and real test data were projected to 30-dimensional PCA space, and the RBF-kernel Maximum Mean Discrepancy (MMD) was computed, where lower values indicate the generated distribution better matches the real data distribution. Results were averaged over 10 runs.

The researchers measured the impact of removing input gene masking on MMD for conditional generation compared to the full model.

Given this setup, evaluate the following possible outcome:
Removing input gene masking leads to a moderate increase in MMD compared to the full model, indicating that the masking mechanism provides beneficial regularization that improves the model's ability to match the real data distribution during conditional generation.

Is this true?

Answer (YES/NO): YES